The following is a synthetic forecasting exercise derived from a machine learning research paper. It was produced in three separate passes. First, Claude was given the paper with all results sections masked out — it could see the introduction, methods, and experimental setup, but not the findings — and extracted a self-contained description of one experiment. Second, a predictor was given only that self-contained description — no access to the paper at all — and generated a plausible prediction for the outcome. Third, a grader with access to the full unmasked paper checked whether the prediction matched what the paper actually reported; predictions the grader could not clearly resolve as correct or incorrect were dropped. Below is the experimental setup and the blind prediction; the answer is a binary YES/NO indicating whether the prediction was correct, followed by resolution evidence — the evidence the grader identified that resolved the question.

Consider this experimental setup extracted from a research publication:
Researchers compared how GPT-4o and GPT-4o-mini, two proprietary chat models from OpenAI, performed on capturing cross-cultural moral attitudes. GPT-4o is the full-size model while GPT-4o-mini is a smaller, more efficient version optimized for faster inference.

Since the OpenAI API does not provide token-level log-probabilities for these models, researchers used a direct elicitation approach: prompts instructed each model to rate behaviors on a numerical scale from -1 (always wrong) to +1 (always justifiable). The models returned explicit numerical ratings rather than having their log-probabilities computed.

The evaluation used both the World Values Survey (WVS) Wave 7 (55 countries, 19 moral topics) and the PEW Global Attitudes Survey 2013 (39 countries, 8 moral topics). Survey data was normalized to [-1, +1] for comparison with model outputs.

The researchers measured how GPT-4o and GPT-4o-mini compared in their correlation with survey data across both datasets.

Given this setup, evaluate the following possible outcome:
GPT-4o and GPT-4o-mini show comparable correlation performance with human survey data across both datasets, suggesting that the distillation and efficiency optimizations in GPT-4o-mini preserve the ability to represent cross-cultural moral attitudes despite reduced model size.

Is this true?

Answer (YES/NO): YES